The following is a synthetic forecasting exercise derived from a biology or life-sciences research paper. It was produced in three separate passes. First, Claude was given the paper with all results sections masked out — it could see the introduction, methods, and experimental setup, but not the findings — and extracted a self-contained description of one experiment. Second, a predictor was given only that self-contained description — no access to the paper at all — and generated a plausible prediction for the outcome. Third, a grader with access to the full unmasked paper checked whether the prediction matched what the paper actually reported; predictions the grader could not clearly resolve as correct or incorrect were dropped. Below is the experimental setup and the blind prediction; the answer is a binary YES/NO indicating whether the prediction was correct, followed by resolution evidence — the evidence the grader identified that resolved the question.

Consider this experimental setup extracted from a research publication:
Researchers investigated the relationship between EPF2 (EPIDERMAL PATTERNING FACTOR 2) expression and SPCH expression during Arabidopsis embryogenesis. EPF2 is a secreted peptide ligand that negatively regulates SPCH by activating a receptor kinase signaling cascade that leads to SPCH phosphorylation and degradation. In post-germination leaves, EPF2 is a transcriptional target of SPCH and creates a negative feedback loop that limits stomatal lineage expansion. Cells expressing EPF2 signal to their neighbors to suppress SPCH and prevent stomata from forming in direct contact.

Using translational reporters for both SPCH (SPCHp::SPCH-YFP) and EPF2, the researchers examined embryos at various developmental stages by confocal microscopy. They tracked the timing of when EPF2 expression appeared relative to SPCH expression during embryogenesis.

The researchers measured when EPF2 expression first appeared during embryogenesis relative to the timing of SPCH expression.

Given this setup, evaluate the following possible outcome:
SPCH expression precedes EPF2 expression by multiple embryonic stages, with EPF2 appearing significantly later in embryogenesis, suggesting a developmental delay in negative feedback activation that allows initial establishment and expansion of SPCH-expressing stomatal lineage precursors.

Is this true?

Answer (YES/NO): YES